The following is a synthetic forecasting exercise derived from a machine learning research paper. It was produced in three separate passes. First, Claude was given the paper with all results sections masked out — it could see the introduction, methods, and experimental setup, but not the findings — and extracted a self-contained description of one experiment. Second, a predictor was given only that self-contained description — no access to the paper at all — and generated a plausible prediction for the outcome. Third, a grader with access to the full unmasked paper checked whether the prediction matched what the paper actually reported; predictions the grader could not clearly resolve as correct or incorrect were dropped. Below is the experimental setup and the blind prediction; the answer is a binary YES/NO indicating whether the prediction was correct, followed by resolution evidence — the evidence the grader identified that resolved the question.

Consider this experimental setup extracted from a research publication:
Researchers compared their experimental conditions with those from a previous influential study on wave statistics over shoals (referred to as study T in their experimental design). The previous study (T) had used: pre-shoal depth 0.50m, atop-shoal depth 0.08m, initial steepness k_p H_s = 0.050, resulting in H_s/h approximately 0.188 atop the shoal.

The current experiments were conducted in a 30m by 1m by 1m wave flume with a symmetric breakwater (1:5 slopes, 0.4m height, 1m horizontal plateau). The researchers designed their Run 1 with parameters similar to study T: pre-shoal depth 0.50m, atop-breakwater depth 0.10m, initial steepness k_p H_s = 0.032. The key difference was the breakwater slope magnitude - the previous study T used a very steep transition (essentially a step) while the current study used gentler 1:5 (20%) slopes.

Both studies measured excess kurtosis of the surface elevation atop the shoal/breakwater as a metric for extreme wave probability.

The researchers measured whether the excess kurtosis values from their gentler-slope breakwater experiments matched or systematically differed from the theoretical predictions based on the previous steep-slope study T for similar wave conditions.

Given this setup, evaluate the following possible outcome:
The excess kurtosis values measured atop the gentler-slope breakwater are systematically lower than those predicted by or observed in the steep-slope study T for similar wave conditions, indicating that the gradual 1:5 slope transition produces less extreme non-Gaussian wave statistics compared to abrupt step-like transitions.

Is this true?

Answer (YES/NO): NO